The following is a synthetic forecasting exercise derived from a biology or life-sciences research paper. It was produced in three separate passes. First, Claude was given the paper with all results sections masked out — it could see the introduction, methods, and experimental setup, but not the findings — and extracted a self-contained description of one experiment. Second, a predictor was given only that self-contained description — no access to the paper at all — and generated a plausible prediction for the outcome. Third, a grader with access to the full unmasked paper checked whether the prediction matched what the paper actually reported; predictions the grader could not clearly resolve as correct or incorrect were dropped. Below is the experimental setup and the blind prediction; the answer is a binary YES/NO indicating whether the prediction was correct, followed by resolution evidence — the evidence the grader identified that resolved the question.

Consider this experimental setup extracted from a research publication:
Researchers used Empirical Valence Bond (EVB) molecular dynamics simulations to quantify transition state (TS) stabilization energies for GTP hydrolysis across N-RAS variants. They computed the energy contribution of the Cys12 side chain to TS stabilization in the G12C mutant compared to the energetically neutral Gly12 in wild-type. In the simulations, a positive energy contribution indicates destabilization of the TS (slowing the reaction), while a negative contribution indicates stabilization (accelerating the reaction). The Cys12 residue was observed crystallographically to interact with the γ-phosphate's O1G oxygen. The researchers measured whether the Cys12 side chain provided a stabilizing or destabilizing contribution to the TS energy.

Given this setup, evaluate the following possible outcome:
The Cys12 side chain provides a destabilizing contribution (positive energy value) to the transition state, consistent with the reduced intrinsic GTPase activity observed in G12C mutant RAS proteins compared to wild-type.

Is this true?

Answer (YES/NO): YES